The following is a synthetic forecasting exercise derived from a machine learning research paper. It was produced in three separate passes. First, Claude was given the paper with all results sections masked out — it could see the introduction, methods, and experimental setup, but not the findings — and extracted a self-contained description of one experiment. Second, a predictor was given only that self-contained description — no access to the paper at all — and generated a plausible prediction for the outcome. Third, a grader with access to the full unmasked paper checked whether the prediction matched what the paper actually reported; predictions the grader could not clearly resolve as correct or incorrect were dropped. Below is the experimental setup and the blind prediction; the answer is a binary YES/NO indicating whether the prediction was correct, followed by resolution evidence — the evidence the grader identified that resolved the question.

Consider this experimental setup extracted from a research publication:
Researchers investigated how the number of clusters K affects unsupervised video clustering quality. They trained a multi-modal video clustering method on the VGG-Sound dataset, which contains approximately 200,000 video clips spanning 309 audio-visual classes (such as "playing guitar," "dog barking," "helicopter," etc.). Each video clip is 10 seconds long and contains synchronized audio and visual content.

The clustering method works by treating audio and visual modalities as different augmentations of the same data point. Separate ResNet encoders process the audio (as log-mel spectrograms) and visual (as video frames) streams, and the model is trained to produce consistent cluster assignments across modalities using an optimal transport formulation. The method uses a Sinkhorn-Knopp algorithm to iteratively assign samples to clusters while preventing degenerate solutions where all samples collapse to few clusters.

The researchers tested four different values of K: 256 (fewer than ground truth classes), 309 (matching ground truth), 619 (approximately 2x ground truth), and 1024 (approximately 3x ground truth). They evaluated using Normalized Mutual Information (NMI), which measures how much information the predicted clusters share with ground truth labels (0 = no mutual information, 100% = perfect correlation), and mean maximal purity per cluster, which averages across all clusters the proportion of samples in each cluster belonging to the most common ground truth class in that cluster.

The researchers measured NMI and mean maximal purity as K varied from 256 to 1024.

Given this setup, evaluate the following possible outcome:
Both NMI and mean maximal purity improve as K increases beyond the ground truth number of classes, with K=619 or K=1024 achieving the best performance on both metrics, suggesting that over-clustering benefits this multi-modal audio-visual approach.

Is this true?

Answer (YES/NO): NO